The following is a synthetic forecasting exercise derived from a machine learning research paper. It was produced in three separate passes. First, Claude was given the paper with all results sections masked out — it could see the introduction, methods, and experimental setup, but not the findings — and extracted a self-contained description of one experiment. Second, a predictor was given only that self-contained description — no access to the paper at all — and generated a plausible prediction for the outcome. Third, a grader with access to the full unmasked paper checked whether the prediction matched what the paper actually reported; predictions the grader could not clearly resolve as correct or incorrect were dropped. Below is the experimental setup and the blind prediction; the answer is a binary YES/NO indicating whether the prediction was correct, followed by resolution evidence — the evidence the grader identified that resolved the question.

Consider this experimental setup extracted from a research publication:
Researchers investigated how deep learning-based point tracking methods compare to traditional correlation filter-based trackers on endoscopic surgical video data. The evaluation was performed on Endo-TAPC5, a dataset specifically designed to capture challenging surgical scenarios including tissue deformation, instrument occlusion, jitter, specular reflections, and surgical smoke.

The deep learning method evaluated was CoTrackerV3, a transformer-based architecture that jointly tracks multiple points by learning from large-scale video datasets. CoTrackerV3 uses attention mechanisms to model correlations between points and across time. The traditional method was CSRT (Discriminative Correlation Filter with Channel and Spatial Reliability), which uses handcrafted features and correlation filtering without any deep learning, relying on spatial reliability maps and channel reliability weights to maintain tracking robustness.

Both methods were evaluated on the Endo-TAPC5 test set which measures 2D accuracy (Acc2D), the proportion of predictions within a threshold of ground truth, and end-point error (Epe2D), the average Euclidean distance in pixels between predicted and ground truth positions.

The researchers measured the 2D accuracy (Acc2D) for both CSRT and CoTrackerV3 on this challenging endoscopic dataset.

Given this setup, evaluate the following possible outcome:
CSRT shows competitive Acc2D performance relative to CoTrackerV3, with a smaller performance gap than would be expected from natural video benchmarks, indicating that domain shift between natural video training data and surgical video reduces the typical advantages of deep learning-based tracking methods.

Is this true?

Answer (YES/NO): NO